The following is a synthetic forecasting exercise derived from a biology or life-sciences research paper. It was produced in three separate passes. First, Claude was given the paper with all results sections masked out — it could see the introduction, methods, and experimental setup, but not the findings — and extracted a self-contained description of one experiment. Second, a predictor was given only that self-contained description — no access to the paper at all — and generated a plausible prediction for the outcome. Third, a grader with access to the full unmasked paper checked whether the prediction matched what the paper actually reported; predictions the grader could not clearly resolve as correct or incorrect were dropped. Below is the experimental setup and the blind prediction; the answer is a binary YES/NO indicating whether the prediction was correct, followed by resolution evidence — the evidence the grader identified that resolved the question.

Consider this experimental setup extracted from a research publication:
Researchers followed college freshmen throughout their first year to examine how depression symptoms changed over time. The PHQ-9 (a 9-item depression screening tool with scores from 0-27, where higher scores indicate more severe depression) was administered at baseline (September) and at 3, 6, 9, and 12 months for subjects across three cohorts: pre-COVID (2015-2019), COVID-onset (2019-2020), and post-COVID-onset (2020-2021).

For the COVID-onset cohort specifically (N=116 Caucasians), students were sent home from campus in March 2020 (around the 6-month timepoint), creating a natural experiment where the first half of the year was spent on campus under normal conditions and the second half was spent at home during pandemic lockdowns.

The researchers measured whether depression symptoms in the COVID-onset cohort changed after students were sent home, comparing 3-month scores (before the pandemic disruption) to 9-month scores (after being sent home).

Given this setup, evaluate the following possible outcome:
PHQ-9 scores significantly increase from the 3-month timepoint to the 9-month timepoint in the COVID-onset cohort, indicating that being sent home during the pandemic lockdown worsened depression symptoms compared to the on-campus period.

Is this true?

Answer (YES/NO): YES